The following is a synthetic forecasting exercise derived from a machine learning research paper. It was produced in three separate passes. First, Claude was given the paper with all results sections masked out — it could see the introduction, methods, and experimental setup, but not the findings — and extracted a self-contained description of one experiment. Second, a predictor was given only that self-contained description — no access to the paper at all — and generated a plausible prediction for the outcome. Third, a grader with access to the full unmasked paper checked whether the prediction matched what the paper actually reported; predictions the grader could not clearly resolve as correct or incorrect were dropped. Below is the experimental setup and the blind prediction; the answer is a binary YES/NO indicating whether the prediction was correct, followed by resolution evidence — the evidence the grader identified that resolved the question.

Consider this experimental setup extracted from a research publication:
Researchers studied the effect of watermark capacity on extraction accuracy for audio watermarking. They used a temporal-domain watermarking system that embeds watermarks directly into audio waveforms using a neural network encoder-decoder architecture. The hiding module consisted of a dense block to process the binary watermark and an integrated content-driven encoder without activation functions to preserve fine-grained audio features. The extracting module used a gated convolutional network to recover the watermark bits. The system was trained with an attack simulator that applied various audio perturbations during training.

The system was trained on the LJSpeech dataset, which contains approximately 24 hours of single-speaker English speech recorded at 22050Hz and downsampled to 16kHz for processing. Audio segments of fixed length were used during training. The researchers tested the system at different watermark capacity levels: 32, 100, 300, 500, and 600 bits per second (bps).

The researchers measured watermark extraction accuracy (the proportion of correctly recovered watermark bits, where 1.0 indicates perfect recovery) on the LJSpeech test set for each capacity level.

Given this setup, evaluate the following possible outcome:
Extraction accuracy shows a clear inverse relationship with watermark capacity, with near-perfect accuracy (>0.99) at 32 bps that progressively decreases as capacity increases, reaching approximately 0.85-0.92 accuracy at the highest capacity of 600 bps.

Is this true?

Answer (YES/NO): NO